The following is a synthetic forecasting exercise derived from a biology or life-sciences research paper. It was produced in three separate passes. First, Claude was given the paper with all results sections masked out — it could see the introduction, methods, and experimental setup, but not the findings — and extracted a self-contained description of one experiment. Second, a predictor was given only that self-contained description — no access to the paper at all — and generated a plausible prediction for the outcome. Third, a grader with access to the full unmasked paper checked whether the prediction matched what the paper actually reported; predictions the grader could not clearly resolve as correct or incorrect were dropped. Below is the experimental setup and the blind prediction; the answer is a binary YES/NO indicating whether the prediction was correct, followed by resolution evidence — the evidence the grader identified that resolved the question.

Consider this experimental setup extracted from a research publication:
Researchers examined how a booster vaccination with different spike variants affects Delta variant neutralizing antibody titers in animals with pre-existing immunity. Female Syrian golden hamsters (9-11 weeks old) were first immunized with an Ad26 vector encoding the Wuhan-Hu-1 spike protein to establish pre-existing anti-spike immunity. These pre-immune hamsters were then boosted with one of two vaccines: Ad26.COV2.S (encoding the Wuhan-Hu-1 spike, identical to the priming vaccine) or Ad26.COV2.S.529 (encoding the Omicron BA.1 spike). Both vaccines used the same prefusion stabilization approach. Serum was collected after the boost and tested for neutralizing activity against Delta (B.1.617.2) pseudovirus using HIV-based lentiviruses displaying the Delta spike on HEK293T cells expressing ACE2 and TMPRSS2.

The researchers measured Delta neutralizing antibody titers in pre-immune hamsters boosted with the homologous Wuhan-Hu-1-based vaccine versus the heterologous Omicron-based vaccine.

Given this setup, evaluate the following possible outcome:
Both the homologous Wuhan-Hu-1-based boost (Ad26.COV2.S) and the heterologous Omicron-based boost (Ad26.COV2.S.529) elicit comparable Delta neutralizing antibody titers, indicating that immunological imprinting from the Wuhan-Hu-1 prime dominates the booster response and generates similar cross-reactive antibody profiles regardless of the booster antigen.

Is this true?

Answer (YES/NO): YES